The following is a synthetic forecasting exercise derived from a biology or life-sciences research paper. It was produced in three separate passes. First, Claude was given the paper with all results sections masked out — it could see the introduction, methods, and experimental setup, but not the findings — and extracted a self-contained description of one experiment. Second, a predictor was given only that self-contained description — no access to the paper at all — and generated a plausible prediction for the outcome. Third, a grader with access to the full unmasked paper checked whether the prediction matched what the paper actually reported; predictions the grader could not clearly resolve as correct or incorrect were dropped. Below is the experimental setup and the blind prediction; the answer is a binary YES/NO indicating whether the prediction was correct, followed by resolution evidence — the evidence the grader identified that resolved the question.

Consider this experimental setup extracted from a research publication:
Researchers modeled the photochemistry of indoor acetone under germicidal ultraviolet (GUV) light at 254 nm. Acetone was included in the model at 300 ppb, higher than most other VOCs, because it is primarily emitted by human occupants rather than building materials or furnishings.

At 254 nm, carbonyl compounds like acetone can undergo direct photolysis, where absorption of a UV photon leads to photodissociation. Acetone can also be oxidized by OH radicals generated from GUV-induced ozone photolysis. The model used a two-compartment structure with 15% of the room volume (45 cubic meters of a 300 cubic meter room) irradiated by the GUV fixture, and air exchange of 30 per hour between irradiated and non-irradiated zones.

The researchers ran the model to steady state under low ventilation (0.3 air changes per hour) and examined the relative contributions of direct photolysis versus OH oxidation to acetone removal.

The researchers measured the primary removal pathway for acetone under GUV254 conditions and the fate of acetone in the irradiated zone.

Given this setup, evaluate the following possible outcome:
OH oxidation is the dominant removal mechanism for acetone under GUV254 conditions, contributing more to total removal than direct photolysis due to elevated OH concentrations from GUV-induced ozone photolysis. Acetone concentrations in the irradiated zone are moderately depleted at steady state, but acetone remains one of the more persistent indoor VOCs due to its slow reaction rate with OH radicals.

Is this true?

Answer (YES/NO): NO